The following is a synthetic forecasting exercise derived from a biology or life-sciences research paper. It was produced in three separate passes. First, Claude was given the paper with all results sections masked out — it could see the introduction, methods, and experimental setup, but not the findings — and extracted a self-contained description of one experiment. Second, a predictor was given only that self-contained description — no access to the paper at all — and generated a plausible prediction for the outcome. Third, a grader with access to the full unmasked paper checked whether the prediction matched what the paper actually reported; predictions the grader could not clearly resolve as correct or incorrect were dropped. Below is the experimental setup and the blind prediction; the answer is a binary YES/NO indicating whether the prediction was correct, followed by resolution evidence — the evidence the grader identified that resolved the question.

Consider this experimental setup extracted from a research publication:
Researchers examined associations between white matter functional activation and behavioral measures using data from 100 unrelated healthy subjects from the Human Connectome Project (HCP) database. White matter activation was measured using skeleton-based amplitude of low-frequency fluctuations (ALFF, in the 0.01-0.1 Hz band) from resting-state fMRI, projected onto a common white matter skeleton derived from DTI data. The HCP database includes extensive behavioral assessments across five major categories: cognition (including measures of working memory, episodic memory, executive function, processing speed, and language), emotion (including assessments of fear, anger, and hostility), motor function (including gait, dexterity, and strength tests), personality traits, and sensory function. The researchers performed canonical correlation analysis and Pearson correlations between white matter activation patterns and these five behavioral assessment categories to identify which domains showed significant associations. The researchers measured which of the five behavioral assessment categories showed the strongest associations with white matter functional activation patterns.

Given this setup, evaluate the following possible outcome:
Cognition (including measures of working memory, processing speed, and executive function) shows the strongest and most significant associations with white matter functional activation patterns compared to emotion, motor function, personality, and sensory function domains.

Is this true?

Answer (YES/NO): YES